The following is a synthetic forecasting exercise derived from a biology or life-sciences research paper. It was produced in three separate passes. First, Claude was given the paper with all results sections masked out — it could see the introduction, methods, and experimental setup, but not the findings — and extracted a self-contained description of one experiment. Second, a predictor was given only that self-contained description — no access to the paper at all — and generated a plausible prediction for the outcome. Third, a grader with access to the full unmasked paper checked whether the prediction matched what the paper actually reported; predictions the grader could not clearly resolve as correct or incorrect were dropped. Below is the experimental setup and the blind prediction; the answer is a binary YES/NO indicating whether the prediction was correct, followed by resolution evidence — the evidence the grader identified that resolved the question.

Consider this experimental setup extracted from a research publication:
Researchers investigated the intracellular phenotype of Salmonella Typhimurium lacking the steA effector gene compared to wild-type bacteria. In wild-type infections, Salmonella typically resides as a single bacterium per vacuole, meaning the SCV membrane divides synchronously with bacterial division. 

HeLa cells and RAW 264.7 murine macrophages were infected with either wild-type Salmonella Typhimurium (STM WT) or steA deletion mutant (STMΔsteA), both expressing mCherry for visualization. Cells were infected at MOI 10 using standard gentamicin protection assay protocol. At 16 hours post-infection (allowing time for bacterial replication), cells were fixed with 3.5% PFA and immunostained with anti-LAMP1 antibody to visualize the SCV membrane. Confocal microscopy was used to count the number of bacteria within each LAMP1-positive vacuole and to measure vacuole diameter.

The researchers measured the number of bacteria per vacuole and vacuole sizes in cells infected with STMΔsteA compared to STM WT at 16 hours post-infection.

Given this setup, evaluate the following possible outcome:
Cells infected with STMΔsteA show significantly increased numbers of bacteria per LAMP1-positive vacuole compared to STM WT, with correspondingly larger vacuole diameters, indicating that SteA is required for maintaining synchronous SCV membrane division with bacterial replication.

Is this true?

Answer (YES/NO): YES